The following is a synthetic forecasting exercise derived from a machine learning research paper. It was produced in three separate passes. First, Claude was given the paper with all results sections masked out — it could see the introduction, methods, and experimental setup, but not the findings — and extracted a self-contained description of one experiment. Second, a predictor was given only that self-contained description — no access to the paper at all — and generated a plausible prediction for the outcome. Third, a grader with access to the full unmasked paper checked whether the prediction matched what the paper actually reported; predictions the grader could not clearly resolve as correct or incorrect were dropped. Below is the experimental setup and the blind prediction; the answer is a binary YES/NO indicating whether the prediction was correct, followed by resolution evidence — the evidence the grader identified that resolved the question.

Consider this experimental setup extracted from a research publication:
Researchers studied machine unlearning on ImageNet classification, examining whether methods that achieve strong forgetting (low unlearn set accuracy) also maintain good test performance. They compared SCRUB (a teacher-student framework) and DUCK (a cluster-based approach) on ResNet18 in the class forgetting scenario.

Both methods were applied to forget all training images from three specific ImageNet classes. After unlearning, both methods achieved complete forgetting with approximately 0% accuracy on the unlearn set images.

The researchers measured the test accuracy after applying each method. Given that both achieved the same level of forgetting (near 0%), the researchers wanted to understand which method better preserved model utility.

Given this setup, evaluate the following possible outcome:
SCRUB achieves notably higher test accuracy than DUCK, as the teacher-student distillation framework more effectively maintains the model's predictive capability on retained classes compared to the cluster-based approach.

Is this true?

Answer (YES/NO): YES